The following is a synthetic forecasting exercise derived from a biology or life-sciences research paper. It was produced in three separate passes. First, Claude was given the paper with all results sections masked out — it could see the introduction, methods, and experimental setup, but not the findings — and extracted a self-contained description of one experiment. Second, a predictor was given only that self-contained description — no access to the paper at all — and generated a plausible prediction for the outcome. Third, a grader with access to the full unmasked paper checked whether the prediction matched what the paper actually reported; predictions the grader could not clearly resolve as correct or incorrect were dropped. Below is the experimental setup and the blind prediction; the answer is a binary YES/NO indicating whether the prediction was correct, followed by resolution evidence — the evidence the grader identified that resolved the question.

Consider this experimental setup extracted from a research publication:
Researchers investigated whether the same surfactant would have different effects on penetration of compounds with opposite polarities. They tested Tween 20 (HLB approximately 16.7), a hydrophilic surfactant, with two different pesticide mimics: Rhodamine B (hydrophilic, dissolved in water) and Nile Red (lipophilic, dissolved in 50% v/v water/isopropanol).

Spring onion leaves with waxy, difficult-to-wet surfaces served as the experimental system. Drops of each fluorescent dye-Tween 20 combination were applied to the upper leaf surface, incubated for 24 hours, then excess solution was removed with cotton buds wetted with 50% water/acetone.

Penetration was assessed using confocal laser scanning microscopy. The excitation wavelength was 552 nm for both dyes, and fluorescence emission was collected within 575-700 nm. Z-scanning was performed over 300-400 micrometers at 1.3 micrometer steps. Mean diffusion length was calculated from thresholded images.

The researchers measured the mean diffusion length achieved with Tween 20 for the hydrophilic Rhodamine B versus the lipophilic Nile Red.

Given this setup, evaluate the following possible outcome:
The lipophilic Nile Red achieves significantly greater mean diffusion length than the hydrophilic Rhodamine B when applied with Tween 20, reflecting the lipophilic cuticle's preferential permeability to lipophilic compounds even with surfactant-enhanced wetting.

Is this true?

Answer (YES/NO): NO